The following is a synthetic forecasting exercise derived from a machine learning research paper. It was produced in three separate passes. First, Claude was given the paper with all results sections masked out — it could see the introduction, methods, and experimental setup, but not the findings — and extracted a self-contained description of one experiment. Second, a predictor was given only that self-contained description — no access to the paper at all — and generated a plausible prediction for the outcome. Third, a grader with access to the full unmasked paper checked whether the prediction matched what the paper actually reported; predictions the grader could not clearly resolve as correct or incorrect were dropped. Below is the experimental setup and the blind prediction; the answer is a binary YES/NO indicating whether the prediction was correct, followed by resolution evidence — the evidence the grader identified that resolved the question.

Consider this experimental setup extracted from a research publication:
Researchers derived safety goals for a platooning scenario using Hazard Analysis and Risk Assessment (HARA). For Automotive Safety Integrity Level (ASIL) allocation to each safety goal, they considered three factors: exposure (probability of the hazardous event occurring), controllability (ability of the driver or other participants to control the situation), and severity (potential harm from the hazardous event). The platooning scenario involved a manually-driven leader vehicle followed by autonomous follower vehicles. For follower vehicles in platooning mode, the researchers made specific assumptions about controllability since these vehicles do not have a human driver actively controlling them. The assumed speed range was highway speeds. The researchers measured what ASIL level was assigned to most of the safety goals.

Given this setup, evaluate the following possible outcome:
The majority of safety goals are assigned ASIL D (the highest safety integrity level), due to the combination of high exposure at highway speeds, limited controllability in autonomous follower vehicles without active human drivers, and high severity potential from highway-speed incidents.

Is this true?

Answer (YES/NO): NO